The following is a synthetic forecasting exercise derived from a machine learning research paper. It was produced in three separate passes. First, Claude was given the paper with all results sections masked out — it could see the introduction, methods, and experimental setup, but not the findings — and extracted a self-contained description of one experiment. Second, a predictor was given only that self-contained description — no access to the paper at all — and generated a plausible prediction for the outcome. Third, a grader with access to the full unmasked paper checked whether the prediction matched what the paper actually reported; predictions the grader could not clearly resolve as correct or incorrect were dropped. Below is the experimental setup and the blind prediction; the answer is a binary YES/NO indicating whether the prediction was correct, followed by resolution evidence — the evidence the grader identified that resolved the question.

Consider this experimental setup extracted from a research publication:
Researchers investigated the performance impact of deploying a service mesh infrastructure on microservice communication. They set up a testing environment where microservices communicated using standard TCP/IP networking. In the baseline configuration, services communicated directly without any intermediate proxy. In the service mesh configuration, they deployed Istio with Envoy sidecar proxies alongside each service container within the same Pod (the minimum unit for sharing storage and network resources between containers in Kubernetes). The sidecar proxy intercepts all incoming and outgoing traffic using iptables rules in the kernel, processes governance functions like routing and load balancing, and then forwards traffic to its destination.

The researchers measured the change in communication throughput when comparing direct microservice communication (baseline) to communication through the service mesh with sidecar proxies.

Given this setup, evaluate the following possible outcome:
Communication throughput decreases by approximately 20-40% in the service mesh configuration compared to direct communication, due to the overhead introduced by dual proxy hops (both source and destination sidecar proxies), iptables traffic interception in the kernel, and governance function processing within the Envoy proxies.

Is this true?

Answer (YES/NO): NO